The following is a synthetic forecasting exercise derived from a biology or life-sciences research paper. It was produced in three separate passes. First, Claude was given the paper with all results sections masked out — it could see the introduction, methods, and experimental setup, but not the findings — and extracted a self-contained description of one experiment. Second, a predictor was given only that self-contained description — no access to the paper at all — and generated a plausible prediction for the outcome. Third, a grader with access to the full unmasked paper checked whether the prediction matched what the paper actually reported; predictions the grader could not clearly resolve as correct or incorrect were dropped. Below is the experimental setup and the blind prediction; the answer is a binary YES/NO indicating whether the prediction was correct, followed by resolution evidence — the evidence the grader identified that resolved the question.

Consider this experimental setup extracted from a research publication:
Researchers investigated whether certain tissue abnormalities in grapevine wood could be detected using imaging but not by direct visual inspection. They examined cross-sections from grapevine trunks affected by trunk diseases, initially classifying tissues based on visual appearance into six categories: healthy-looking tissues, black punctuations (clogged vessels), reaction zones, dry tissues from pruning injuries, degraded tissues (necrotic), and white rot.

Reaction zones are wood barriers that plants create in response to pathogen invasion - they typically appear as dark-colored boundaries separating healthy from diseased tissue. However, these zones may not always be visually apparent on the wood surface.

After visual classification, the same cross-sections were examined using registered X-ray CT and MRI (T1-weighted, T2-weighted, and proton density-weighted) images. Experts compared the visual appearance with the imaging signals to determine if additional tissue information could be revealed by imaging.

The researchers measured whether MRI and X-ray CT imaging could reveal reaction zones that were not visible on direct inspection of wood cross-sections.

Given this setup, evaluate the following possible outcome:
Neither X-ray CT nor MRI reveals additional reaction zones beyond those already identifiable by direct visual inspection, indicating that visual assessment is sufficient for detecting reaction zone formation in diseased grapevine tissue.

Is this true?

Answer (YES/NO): NO